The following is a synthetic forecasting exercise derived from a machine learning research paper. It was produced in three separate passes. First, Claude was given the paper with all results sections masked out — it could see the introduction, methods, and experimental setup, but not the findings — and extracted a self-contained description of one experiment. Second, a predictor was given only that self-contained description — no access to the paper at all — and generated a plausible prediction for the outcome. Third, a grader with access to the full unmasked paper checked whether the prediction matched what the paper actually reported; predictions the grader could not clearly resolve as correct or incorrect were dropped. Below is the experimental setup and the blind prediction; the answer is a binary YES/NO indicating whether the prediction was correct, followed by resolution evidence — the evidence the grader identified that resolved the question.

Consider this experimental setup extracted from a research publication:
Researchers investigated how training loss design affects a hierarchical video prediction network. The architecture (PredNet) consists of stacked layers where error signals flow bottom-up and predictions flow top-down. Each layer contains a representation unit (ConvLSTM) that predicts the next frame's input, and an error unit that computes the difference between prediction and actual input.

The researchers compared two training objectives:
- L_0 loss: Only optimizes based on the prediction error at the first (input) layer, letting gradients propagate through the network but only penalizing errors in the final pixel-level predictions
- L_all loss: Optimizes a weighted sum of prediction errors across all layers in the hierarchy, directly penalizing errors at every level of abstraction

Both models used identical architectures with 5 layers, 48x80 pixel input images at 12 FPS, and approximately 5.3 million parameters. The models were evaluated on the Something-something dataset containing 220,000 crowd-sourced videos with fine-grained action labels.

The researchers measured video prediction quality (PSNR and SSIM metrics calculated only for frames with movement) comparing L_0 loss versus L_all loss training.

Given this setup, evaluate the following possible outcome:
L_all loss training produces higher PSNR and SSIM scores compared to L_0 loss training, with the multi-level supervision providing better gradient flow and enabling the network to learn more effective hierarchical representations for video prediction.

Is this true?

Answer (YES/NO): NO